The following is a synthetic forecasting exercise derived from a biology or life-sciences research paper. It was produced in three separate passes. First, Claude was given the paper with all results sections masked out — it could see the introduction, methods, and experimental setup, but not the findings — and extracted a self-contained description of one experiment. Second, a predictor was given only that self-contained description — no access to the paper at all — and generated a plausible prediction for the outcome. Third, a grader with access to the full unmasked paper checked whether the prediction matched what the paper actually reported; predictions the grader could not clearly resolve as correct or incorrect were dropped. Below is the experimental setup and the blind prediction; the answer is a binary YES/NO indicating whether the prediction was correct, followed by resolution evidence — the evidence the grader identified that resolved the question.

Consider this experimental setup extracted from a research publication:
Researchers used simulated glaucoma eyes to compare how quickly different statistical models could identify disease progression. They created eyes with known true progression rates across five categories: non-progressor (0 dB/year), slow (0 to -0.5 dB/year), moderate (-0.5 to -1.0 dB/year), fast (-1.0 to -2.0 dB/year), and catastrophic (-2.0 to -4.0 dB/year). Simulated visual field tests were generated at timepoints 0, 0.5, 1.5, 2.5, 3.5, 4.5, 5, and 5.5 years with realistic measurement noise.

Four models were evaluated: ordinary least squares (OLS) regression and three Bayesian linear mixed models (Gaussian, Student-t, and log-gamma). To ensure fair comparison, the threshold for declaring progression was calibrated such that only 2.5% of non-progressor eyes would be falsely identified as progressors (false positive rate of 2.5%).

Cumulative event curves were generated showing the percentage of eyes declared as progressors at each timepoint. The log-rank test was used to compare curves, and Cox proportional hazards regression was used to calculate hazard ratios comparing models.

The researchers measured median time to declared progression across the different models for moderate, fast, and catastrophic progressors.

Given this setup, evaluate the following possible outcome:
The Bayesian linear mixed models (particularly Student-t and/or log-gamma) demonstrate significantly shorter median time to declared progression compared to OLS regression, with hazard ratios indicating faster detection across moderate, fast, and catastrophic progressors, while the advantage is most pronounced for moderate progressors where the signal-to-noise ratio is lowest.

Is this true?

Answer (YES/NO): NO